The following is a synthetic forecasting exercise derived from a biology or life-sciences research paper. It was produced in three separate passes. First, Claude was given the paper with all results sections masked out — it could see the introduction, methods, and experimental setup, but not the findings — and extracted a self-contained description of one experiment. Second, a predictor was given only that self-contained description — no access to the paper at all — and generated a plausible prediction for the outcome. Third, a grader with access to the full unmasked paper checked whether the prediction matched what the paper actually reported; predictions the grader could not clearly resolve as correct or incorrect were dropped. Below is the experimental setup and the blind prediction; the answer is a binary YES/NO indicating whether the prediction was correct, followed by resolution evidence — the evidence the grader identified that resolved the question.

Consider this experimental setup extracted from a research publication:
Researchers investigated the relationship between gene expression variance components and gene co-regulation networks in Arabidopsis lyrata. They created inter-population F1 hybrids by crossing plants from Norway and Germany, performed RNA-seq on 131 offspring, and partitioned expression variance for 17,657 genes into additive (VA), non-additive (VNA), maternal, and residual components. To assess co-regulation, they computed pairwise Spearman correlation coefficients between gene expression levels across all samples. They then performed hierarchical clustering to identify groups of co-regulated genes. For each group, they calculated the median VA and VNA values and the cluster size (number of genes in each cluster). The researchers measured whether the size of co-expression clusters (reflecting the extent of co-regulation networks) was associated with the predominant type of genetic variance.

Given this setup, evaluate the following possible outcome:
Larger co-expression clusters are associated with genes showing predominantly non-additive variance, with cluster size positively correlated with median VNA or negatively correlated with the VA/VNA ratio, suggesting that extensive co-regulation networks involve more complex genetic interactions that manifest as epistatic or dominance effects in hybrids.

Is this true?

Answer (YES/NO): YES